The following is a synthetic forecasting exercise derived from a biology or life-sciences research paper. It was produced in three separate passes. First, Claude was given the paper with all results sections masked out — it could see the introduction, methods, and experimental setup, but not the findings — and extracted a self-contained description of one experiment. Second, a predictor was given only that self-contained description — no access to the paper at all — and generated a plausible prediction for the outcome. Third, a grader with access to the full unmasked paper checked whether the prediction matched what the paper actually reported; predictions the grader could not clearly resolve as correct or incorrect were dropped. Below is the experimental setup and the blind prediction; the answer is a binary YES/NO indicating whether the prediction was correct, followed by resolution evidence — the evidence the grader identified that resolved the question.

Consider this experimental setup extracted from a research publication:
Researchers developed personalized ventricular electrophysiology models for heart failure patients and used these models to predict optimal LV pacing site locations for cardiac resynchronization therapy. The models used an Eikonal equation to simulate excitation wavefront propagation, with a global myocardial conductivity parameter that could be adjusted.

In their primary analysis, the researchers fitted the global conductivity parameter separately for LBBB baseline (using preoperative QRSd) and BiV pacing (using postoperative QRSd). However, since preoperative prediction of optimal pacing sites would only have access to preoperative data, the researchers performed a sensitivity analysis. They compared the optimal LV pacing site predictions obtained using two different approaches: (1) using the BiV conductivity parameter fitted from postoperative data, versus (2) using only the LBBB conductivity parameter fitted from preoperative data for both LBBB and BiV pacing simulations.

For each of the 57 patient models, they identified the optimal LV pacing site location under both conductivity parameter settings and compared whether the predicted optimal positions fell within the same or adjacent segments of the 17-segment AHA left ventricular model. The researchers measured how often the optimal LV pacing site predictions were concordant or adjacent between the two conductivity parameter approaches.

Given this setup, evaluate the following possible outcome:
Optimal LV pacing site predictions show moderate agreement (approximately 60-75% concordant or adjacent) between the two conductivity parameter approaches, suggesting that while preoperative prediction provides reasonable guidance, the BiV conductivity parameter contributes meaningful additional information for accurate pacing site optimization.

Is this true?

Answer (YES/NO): NO